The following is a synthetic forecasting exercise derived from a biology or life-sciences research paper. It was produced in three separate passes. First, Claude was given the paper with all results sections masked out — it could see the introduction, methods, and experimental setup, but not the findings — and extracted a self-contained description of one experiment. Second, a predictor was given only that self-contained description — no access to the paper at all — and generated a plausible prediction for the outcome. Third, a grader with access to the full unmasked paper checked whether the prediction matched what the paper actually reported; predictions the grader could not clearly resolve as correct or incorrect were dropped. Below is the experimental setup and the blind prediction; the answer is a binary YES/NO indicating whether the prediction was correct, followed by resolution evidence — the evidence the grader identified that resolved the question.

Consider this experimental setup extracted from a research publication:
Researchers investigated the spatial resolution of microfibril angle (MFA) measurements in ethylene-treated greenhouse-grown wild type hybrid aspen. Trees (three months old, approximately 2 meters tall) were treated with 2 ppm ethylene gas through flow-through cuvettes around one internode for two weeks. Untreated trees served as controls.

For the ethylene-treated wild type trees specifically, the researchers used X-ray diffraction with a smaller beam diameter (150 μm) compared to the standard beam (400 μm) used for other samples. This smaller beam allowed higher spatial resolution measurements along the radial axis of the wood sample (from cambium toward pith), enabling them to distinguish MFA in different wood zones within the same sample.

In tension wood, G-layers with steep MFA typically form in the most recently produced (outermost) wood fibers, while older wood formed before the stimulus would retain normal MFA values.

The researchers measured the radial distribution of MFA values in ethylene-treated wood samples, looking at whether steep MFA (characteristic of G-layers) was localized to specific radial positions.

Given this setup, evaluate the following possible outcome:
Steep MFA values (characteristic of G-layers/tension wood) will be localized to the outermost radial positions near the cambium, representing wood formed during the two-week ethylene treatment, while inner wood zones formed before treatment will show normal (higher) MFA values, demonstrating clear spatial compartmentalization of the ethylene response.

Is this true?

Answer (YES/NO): NO